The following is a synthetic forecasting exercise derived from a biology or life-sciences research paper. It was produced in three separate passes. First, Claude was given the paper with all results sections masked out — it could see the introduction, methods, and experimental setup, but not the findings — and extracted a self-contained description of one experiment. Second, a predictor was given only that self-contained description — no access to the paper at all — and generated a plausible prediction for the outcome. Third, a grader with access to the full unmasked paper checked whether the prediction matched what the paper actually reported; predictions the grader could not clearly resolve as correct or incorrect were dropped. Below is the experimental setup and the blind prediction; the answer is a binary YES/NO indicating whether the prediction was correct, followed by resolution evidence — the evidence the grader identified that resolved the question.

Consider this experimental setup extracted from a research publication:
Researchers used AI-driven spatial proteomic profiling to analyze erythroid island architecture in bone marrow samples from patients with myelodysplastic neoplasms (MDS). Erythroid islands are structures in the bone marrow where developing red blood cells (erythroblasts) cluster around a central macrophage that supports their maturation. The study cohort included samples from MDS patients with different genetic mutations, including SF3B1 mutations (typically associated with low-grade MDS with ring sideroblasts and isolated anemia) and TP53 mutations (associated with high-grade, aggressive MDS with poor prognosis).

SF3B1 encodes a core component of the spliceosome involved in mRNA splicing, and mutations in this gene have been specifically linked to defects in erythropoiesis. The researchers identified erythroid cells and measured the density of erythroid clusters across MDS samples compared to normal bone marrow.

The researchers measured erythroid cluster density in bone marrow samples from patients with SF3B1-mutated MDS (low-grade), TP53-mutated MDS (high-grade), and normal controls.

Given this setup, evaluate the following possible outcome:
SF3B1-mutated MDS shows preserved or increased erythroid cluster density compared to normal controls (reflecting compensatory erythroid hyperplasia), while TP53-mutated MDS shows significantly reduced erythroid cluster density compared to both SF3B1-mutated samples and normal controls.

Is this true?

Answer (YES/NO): NO